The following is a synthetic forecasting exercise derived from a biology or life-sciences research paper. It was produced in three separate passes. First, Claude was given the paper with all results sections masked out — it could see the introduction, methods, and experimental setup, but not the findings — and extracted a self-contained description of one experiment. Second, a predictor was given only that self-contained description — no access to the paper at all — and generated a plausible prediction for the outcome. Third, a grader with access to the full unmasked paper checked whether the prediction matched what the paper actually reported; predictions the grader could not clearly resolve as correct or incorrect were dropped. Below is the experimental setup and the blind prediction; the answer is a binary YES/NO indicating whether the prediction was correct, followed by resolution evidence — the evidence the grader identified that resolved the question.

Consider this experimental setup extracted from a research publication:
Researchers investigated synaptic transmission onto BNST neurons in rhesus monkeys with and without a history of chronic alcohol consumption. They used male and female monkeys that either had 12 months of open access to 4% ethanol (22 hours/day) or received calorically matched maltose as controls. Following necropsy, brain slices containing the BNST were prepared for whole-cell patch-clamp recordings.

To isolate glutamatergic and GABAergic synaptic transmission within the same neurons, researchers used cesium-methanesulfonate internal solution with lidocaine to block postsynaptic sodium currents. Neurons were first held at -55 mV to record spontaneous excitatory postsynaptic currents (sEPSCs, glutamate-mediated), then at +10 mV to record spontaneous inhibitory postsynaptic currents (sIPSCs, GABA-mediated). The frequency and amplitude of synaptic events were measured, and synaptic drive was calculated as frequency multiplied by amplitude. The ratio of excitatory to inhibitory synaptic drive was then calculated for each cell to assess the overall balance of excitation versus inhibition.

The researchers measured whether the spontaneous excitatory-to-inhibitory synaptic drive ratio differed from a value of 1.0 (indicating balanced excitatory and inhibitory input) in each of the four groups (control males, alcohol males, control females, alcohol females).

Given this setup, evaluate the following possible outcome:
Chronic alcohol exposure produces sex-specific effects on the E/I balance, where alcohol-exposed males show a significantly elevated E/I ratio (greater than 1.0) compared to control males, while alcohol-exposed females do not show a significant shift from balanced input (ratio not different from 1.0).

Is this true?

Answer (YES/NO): NO